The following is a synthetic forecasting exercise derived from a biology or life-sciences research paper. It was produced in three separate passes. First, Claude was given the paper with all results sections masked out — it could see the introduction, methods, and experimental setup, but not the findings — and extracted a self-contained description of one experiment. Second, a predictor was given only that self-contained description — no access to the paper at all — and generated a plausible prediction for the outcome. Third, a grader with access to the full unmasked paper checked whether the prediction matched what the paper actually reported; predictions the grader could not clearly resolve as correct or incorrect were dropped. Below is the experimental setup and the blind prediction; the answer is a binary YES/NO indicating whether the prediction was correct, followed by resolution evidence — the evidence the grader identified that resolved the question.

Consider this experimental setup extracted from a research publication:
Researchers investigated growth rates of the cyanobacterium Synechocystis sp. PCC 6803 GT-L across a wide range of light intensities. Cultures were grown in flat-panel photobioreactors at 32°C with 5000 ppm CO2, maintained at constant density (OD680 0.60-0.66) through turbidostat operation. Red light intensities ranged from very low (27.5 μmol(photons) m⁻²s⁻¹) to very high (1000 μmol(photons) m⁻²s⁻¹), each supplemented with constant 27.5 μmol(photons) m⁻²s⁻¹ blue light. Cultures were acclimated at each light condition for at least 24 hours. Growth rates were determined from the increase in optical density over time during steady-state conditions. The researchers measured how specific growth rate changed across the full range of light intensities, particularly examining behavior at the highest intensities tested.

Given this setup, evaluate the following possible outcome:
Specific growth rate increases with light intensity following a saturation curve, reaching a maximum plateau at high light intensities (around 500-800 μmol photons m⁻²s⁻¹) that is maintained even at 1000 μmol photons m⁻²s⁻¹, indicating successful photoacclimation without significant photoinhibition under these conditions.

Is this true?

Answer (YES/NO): NO